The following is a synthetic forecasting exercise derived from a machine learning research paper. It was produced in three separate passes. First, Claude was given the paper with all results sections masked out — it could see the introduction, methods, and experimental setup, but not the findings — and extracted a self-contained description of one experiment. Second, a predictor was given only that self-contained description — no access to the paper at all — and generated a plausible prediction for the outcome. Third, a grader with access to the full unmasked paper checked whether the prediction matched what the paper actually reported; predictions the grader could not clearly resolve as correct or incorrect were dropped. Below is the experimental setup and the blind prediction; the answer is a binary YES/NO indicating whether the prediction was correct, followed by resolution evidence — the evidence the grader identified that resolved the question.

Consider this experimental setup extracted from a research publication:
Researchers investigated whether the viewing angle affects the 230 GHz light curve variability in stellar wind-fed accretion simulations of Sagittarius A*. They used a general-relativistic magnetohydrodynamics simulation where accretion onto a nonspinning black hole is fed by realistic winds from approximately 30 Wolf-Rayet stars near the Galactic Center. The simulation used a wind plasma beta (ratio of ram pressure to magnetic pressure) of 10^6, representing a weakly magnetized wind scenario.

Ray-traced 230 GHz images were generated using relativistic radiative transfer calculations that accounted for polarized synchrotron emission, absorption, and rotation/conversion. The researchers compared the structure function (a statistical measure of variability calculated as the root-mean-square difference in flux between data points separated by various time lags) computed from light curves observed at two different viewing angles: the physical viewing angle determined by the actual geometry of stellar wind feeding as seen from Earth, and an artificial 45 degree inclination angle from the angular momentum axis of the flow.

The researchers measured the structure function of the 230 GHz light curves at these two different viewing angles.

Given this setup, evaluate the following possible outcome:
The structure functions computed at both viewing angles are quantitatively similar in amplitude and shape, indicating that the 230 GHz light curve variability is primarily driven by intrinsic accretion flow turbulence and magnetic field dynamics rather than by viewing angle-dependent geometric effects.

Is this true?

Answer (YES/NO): YES